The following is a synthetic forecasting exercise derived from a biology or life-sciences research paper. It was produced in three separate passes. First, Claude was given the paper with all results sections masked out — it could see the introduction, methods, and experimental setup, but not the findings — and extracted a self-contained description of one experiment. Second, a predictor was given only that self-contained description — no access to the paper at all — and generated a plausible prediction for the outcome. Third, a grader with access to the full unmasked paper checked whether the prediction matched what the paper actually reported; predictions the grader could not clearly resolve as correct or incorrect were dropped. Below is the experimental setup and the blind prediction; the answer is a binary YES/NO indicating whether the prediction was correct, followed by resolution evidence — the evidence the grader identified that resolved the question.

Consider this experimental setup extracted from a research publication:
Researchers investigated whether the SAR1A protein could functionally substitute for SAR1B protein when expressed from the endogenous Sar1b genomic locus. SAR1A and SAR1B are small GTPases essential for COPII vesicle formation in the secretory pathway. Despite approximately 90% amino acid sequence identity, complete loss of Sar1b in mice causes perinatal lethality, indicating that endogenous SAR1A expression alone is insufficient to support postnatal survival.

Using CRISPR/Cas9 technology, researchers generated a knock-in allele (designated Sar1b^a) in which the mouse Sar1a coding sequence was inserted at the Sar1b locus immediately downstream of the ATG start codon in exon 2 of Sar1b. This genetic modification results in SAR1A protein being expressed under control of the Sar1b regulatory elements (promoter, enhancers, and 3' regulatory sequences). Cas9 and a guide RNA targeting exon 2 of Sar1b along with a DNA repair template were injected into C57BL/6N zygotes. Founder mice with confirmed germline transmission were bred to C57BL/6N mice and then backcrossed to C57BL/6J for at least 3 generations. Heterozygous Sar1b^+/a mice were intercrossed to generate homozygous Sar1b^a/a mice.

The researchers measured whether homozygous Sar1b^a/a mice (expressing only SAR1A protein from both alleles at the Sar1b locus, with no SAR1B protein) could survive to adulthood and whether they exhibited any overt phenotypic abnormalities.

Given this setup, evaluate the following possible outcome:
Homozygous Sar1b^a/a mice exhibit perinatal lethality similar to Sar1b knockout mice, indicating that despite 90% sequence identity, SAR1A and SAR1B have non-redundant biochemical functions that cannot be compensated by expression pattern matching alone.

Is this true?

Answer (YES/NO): NO